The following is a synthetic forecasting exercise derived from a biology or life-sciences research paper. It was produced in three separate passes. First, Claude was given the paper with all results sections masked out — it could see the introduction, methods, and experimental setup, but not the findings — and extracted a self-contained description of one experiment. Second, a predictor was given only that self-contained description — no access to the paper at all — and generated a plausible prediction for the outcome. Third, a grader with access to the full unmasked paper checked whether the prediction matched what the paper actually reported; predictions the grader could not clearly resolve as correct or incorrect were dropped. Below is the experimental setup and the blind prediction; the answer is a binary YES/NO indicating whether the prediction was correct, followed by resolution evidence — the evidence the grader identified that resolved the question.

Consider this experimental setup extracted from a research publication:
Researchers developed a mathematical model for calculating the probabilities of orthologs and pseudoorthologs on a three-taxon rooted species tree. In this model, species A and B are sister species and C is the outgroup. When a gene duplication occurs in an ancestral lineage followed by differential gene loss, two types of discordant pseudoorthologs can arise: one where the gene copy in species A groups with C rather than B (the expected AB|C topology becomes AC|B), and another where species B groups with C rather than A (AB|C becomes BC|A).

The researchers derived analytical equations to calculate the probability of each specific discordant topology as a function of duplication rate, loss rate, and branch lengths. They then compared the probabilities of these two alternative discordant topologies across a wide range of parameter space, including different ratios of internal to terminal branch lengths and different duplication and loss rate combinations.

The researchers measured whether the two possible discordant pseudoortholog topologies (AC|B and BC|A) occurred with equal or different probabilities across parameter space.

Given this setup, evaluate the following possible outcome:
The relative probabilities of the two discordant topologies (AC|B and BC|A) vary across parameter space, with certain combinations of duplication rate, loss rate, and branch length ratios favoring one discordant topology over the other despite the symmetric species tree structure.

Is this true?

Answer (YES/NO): NO